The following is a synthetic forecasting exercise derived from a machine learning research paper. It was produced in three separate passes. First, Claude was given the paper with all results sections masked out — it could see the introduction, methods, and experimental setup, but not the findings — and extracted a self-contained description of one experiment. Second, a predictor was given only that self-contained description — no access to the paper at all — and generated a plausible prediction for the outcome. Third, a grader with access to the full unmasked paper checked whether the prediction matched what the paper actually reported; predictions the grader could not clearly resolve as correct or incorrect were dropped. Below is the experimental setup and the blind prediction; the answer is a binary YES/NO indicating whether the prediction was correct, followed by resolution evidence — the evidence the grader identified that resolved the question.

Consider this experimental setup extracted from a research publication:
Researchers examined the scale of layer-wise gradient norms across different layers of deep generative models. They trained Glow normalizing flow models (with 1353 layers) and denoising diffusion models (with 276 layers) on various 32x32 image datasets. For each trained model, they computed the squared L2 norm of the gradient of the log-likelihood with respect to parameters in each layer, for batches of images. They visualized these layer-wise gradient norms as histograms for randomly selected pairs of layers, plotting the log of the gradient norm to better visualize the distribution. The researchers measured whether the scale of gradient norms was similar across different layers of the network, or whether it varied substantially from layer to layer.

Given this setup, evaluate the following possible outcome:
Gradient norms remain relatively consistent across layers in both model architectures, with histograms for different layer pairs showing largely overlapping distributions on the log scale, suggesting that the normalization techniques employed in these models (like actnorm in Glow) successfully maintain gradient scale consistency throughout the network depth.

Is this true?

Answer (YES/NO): NO